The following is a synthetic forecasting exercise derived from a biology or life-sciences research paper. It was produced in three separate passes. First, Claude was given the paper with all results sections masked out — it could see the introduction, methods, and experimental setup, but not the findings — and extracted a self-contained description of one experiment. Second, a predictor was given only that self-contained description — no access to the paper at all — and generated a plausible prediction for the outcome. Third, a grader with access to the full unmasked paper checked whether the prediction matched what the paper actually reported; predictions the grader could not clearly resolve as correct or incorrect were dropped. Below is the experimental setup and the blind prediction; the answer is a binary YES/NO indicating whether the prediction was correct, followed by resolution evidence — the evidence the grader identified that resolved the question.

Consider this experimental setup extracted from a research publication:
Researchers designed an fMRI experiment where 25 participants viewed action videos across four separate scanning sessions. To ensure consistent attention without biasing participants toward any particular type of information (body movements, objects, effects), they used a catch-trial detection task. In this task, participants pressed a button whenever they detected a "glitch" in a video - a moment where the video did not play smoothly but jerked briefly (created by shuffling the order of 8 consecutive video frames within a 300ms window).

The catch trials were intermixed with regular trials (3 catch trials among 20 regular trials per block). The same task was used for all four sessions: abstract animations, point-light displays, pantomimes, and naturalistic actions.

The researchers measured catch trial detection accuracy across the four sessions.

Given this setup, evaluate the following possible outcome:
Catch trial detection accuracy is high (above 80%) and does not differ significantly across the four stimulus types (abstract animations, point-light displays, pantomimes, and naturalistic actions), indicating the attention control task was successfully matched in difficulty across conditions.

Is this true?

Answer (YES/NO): NO